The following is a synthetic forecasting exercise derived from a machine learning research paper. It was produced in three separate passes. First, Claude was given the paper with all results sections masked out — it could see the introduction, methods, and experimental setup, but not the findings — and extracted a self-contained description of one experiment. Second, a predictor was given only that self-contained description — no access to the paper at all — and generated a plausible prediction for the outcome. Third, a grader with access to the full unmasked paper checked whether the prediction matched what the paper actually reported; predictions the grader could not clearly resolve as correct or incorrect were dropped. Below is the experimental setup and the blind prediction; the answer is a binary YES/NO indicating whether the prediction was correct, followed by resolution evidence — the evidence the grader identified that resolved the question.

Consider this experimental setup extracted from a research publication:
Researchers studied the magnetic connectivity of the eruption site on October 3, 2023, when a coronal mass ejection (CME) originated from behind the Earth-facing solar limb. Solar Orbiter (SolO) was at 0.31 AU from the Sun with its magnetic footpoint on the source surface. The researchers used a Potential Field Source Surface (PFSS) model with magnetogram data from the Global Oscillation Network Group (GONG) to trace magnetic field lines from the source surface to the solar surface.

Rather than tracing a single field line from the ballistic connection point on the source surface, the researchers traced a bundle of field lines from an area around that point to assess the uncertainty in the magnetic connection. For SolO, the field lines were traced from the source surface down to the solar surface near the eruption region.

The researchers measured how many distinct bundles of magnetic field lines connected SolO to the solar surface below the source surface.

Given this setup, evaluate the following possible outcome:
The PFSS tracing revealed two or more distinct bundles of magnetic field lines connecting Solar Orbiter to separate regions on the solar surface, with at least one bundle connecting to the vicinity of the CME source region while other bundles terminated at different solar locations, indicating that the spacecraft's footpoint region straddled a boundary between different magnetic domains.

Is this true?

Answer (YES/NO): YES